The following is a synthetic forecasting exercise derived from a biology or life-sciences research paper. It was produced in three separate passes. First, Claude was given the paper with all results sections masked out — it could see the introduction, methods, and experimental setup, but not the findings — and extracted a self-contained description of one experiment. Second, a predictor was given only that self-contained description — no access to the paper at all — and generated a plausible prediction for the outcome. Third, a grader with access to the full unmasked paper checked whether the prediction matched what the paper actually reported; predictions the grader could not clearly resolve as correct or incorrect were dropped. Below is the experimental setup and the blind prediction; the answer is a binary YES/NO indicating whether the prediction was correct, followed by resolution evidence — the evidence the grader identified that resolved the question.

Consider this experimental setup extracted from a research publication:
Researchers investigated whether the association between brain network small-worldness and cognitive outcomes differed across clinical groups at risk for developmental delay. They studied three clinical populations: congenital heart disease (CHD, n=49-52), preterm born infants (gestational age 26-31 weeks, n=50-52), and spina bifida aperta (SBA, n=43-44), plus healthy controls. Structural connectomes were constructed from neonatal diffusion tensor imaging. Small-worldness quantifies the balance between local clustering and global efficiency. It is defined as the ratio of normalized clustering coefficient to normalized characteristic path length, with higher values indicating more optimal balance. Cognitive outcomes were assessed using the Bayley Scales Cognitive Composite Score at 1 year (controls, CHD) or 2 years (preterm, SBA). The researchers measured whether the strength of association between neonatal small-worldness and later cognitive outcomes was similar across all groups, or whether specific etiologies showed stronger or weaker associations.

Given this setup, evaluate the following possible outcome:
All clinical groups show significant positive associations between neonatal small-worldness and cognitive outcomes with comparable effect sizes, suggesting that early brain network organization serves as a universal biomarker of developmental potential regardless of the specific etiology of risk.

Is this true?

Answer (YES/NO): NO